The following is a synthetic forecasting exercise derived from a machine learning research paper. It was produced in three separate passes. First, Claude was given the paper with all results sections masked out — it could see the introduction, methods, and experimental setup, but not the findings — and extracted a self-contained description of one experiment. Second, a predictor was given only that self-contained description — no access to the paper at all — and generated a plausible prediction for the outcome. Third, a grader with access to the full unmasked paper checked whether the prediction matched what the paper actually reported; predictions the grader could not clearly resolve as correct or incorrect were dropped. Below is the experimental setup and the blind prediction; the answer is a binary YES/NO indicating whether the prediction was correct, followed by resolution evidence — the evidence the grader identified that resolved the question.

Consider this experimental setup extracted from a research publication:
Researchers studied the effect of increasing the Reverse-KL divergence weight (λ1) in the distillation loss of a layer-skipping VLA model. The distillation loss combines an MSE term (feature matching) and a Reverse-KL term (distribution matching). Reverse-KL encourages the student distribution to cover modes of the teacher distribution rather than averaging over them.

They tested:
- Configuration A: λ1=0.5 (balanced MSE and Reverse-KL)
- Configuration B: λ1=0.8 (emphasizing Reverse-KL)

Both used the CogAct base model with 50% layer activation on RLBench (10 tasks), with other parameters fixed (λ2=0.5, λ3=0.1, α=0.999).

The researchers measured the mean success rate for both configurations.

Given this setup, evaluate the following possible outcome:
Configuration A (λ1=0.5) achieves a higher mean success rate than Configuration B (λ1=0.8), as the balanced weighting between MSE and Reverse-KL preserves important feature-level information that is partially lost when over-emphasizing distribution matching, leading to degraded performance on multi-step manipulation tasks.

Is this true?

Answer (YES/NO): YES